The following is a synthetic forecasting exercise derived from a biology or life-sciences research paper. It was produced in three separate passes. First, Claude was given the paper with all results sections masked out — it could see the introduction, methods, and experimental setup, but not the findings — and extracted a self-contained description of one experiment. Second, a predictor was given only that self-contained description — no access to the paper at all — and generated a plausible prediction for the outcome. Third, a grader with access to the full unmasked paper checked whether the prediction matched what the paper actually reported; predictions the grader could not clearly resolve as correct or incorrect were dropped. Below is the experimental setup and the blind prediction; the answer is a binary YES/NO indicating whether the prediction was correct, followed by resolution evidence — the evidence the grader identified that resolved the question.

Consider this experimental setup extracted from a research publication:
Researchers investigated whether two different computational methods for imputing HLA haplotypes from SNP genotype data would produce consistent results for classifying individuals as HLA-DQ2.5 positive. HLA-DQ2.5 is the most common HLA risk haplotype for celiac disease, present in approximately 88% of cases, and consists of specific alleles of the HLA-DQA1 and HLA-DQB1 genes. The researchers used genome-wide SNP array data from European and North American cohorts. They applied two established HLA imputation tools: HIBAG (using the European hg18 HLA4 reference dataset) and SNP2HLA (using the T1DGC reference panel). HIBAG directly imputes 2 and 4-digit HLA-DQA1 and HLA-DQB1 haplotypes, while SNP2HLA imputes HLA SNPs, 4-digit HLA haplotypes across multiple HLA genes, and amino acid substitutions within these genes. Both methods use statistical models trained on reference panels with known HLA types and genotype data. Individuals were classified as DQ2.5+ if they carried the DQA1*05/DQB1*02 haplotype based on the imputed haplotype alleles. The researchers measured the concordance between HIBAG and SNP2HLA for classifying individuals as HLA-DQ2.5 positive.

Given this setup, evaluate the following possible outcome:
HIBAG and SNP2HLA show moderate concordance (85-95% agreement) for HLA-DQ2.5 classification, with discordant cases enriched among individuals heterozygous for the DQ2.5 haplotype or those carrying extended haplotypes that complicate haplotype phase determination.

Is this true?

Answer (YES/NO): NO